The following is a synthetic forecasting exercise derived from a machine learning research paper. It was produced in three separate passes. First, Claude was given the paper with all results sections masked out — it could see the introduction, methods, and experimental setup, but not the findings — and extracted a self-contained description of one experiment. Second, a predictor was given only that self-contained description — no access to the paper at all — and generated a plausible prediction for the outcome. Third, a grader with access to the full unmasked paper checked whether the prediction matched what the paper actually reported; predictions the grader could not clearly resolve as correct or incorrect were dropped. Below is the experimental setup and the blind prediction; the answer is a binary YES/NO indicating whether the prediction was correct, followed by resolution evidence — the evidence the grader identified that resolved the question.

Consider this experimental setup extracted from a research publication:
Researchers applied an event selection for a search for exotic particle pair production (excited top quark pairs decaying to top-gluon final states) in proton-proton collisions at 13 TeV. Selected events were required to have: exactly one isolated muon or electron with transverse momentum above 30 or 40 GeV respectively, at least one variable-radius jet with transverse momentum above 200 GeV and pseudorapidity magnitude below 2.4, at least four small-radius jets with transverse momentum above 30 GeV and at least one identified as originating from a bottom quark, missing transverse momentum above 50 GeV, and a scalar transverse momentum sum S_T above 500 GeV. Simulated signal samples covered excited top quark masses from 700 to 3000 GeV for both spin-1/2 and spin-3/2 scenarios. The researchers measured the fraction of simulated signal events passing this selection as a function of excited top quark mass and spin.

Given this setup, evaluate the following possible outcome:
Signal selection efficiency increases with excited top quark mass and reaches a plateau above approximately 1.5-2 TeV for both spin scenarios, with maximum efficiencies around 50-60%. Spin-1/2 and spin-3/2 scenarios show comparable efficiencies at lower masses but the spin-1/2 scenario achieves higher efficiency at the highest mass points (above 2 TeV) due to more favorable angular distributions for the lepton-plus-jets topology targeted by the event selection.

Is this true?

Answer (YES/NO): NO